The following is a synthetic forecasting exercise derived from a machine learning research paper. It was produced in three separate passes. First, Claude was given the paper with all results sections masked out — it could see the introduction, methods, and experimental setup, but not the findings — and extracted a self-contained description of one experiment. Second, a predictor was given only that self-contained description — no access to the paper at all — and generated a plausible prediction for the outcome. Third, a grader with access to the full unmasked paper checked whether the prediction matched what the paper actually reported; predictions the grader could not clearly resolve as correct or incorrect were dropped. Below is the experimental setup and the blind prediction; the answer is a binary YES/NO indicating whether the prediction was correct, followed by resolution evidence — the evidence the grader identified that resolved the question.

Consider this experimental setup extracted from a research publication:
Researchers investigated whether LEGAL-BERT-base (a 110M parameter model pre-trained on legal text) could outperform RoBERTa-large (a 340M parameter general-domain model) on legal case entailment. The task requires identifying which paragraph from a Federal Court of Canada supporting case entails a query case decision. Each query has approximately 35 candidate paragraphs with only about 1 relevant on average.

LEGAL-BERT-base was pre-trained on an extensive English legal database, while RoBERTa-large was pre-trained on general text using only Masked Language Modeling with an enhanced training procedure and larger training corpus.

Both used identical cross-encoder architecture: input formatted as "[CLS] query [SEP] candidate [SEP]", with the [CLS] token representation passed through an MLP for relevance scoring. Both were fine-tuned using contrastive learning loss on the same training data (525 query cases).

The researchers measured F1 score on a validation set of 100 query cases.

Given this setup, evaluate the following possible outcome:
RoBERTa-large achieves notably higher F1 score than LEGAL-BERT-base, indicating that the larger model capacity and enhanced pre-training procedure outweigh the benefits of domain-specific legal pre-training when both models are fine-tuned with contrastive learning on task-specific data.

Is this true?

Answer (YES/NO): NO